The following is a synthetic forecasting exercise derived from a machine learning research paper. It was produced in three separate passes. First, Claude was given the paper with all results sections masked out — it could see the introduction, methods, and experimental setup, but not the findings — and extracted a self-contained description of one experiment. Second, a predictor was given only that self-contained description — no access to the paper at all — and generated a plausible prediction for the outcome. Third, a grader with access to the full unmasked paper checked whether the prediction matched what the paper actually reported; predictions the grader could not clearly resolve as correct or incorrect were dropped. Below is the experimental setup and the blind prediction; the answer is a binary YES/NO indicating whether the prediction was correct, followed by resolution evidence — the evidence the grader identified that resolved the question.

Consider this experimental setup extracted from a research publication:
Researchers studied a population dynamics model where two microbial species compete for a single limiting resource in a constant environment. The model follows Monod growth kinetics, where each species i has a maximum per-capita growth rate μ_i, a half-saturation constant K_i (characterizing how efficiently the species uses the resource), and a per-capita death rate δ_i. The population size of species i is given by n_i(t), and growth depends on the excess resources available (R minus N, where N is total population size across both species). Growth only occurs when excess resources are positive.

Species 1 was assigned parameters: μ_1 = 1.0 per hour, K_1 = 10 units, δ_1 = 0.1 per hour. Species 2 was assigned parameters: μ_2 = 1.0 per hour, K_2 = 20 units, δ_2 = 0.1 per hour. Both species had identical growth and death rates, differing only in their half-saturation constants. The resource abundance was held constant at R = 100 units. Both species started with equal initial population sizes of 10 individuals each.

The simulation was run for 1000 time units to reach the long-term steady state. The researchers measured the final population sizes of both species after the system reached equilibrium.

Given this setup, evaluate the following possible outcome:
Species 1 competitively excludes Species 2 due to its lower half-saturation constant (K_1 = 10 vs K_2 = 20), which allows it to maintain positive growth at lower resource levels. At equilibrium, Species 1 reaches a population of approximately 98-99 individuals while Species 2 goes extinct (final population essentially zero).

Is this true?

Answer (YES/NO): YES